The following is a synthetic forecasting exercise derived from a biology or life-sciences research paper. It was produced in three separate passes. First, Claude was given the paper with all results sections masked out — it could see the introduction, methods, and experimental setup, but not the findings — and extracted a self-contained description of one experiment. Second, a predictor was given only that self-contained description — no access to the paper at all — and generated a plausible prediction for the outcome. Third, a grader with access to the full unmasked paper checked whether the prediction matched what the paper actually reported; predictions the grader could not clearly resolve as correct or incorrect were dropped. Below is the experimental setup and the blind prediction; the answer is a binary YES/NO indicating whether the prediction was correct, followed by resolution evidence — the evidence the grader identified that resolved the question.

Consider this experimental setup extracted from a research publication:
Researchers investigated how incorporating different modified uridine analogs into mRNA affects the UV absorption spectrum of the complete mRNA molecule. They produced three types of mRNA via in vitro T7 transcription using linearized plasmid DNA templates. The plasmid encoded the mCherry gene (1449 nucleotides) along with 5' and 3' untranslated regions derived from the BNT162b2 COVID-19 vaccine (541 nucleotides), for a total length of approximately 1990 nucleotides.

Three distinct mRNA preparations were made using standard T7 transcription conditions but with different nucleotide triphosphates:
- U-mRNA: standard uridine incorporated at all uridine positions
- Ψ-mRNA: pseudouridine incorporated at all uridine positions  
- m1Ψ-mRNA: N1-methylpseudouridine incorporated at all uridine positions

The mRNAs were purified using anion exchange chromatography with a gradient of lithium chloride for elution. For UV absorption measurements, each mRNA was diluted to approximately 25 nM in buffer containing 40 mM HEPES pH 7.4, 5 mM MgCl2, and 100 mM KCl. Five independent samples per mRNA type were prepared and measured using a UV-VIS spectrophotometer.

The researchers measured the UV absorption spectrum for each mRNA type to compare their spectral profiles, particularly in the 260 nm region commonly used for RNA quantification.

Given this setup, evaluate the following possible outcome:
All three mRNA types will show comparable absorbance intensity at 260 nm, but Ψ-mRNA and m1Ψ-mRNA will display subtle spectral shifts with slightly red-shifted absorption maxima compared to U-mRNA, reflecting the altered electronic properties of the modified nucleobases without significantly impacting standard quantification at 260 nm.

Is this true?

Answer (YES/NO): NO